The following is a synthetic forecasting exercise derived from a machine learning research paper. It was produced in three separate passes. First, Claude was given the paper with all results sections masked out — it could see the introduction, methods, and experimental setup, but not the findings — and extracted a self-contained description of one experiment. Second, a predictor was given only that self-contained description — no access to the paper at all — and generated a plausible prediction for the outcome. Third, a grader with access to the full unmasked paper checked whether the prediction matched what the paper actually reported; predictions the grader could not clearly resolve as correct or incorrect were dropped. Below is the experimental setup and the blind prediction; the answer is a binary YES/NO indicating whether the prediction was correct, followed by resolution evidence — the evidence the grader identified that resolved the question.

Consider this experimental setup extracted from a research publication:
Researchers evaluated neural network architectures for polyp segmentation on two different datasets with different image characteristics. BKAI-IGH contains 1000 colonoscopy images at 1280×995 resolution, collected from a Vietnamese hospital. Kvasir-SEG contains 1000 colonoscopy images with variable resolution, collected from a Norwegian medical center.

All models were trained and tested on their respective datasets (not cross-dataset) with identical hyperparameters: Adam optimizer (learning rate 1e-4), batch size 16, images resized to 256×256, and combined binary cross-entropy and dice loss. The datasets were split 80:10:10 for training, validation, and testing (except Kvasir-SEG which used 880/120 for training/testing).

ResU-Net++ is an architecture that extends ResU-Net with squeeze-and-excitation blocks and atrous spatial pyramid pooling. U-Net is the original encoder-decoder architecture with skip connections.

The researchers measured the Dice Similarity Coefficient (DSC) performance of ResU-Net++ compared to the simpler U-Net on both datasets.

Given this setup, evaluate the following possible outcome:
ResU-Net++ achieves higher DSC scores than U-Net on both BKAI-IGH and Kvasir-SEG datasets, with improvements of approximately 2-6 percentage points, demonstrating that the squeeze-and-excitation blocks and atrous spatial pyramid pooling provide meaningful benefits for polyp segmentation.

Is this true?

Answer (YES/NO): NO